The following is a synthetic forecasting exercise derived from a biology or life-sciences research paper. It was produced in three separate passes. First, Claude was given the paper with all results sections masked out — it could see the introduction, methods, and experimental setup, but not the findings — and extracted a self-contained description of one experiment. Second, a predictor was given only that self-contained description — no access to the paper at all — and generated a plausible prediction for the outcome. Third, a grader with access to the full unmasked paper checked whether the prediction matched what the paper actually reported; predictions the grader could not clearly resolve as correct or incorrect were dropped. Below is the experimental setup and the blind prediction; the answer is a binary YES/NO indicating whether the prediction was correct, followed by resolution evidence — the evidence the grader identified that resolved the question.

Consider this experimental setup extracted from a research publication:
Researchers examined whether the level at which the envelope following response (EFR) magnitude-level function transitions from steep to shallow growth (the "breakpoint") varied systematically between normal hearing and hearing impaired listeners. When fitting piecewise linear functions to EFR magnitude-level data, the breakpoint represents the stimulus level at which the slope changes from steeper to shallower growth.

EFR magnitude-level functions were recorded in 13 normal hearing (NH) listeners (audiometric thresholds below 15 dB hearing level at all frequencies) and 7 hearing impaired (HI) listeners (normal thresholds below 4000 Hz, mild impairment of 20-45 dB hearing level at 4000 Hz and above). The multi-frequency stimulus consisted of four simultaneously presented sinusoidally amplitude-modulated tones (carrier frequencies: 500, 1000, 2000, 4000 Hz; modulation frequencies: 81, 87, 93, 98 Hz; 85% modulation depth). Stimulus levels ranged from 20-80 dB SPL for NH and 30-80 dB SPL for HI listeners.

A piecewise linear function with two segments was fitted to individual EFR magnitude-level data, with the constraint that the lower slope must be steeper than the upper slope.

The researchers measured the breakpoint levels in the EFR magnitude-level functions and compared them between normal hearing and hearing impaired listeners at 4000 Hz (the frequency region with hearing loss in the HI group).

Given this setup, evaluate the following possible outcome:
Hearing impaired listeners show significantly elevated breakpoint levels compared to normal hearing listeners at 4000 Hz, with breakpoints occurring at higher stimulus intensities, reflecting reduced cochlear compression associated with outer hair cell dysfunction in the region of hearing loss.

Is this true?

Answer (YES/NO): NO